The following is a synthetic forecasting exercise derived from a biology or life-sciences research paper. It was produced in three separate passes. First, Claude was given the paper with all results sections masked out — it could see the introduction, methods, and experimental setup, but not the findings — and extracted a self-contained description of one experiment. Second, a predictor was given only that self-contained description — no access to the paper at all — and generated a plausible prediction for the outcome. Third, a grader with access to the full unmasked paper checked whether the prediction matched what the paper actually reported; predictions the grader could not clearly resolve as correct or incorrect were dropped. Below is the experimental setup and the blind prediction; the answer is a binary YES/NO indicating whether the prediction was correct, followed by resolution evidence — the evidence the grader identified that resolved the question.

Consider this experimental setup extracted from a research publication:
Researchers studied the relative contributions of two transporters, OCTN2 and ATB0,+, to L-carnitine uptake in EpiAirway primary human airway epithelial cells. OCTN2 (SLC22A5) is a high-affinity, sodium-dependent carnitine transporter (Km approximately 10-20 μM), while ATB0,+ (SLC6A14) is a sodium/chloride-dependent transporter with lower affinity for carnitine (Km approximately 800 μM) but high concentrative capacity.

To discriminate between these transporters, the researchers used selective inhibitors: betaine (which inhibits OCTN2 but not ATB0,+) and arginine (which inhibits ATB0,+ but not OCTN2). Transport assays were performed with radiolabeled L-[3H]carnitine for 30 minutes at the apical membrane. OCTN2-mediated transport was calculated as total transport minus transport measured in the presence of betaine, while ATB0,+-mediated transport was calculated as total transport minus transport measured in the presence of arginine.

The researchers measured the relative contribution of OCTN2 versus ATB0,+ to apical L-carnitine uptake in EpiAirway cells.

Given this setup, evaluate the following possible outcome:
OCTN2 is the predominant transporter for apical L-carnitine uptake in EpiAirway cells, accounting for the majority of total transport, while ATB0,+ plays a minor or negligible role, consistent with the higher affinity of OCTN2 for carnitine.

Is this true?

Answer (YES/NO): NO